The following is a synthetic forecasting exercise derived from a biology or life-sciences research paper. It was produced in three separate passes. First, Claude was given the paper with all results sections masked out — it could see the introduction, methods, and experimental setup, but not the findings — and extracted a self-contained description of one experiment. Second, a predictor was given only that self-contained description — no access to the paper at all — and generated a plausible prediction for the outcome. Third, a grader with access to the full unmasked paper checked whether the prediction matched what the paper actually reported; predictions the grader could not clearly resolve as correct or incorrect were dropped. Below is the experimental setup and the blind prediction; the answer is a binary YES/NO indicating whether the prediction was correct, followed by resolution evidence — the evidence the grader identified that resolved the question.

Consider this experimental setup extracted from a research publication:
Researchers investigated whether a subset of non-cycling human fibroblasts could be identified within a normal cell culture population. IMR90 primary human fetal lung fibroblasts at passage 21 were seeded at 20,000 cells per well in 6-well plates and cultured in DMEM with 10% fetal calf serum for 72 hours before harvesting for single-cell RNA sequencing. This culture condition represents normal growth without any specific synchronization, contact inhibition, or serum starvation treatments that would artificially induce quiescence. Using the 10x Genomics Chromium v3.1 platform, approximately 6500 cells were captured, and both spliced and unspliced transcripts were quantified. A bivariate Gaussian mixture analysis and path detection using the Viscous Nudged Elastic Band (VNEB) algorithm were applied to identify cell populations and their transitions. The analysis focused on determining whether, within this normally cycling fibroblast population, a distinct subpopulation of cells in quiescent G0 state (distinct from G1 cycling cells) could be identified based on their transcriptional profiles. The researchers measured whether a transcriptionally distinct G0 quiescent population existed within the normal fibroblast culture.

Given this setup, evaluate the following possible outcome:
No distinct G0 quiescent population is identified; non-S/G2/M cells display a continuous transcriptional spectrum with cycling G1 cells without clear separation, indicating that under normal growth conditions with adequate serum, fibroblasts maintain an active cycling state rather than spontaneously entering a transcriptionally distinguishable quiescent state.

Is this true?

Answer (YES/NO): NO